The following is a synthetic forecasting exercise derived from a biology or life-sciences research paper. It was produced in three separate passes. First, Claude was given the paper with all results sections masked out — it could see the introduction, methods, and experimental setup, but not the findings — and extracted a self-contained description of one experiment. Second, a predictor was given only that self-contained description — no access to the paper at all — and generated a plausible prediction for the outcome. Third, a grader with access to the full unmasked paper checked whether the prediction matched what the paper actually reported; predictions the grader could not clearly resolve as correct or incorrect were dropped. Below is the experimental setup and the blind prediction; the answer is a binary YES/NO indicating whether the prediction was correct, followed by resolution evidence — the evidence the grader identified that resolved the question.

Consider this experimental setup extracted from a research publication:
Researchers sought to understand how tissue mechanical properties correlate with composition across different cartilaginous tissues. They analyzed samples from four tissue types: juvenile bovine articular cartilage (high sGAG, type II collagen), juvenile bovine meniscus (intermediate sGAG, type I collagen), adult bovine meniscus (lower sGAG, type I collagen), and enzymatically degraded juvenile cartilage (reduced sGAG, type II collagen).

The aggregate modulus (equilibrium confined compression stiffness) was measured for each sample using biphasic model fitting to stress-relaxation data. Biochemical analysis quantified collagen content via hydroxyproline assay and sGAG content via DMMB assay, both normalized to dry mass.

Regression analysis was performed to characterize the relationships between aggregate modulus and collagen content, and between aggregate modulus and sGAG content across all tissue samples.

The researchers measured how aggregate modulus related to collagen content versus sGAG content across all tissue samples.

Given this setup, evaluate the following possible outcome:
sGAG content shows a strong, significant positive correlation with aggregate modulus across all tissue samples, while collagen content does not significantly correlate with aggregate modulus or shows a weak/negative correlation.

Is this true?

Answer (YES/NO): NO